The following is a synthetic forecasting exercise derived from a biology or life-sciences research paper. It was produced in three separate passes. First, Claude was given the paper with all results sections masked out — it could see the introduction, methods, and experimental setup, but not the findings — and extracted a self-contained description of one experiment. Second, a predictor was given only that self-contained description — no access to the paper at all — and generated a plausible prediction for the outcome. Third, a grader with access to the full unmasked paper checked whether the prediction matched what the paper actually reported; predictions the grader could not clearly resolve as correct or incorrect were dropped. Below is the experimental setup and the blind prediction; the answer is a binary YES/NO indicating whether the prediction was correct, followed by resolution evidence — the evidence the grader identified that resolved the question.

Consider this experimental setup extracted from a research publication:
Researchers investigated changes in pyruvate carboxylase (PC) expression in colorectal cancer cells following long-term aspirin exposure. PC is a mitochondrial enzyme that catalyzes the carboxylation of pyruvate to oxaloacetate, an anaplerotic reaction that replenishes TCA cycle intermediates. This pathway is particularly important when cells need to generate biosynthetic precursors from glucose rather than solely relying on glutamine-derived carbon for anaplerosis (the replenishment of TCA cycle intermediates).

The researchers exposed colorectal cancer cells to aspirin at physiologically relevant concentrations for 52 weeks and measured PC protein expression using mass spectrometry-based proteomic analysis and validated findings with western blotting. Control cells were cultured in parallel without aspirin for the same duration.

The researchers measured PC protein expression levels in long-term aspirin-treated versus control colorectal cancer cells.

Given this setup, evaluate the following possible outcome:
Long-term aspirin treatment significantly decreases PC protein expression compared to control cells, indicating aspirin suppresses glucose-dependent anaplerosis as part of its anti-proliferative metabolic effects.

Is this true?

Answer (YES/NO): NO